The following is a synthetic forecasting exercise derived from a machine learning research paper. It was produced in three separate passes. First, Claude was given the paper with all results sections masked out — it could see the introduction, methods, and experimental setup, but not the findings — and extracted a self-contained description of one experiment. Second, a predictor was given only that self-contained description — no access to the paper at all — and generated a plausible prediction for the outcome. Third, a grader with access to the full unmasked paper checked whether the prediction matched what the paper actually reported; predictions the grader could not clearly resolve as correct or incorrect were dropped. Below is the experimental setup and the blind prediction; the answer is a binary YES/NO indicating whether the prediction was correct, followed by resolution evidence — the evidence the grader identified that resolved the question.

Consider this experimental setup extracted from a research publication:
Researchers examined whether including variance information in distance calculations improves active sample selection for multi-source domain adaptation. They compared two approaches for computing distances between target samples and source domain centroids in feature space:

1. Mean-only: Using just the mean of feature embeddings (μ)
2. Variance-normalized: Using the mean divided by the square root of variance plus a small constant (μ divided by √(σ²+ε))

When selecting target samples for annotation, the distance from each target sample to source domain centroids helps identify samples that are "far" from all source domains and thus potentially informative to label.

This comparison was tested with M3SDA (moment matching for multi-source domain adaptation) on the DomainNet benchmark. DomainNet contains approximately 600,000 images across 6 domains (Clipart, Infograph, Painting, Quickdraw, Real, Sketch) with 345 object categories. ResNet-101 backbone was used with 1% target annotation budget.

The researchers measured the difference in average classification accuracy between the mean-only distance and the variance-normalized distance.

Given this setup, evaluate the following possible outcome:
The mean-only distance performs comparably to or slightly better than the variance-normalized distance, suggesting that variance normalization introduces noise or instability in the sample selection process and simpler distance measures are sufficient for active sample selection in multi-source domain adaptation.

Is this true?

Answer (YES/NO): NO